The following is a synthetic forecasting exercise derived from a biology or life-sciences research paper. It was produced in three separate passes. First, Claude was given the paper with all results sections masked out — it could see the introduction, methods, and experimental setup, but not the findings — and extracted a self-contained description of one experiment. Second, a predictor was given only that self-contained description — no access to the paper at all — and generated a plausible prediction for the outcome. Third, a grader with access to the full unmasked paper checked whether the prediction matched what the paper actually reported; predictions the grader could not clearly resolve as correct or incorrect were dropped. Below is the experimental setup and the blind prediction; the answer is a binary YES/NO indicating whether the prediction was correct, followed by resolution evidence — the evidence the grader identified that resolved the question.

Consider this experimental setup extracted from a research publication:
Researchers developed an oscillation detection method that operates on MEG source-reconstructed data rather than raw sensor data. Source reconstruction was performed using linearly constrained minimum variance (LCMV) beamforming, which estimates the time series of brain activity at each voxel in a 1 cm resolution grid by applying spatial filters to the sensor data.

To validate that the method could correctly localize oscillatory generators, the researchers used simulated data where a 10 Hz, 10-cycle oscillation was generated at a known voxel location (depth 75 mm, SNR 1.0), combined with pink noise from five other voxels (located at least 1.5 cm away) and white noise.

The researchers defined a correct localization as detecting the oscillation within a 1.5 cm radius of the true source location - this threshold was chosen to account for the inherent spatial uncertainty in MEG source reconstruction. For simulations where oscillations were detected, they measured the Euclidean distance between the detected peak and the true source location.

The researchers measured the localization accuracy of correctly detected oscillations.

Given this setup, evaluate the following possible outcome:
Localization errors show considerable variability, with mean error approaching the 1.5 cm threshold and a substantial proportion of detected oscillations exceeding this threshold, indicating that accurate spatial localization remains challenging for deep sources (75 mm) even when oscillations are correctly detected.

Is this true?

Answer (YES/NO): NO